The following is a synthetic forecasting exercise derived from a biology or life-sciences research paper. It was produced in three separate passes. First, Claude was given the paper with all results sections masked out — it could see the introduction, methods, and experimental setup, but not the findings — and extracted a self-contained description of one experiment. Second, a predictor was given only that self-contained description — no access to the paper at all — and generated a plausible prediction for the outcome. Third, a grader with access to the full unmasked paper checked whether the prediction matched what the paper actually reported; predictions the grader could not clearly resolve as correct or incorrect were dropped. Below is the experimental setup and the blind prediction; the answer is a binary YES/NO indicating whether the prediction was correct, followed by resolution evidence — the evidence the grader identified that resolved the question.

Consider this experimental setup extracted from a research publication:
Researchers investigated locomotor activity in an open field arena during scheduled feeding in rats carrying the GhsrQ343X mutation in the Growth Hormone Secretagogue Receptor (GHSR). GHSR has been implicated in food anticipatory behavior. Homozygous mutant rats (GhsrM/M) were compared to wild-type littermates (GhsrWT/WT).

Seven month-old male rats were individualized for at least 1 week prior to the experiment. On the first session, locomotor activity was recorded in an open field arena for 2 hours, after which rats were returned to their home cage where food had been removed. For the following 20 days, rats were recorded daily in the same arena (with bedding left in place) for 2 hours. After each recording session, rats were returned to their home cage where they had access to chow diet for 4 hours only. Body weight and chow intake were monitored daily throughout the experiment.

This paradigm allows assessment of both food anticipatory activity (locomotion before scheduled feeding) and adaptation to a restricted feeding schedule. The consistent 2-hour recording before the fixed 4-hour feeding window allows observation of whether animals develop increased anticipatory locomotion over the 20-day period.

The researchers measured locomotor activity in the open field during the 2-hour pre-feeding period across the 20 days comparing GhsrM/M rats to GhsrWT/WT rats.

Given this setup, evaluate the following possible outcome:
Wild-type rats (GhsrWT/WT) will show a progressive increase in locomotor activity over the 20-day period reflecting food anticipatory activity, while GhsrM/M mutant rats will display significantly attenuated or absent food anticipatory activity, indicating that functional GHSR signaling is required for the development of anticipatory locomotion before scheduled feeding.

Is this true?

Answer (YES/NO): NO